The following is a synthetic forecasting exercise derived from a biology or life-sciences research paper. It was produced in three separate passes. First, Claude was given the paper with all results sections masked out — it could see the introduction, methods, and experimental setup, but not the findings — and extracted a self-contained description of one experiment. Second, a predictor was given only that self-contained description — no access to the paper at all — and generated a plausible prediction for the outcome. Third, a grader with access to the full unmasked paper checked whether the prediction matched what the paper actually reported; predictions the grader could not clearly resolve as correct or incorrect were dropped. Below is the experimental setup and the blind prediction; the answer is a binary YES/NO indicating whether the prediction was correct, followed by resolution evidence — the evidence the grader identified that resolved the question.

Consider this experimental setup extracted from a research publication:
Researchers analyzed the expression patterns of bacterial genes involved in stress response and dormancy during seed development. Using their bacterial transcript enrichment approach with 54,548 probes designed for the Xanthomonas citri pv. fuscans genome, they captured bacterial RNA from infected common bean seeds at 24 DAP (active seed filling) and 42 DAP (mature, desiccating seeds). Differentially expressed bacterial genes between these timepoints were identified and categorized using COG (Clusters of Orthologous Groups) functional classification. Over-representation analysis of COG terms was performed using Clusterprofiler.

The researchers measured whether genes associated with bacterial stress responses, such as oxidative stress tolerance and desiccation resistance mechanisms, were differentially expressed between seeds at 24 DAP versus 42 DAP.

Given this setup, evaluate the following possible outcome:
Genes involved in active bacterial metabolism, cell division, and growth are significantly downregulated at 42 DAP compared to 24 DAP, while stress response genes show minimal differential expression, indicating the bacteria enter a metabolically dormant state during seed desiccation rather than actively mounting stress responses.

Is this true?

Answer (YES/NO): NO